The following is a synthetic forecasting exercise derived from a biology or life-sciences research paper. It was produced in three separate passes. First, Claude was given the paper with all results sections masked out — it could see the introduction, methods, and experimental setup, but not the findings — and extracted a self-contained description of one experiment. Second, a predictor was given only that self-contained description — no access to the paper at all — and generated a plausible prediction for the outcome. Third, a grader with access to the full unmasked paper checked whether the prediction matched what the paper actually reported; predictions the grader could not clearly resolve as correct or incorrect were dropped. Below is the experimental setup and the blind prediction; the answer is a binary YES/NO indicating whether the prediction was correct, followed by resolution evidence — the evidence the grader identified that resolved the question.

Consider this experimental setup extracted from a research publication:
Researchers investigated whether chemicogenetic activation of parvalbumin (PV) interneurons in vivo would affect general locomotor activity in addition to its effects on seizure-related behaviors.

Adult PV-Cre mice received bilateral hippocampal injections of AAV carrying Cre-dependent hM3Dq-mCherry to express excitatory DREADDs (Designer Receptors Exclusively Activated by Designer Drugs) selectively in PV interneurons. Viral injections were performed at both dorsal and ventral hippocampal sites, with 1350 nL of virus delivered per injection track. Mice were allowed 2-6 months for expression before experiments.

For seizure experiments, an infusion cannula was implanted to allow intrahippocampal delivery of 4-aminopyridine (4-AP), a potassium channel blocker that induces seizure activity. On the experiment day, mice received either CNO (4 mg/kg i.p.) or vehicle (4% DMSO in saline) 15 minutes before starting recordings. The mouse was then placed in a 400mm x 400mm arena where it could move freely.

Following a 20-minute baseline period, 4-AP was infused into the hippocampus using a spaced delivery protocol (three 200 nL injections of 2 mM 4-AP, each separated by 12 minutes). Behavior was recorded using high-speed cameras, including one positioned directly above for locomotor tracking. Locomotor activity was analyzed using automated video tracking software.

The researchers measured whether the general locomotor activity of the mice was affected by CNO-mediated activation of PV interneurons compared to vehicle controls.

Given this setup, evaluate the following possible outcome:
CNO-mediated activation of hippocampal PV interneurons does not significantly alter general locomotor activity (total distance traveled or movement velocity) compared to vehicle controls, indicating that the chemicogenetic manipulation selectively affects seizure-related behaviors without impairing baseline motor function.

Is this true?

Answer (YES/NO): YES